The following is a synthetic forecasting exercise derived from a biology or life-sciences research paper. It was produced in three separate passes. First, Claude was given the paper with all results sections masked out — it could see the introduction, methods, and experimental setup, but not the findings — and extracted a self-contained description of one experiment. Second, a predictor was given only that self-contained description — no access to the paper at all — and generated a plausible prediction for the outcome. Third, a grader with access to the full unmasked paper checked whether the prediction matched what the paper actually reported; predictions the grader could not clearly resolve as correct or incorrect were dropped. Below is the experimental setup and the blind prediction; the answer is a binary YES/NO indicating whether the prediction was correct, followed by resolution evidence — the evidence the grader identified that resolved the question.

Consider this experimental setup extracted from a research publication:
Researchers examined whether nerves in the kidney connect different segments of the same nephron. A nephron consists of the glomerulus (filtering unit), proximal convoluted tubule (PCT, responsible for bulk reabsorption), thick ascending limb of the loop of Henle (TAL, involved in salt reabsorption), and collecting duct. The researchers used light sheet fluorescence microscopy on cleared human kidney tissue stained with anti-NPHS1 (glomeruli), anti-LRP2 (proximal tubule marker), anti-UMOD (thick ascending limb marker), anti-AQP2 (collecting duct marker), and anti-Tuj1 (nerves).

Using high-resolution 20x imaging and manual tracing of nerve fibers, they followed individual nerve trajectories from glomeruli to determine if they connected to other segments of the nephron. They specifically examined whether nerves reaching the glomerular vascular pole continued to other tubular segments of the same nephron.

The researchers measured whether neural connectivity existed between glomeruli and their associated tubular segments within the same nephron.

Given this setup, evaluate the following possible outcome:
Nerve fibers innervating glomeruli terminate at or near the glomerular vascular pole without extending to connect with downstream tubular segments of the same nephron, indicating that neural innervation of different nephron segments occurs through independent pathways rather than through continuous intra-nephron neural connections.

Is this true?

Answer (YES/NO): NO